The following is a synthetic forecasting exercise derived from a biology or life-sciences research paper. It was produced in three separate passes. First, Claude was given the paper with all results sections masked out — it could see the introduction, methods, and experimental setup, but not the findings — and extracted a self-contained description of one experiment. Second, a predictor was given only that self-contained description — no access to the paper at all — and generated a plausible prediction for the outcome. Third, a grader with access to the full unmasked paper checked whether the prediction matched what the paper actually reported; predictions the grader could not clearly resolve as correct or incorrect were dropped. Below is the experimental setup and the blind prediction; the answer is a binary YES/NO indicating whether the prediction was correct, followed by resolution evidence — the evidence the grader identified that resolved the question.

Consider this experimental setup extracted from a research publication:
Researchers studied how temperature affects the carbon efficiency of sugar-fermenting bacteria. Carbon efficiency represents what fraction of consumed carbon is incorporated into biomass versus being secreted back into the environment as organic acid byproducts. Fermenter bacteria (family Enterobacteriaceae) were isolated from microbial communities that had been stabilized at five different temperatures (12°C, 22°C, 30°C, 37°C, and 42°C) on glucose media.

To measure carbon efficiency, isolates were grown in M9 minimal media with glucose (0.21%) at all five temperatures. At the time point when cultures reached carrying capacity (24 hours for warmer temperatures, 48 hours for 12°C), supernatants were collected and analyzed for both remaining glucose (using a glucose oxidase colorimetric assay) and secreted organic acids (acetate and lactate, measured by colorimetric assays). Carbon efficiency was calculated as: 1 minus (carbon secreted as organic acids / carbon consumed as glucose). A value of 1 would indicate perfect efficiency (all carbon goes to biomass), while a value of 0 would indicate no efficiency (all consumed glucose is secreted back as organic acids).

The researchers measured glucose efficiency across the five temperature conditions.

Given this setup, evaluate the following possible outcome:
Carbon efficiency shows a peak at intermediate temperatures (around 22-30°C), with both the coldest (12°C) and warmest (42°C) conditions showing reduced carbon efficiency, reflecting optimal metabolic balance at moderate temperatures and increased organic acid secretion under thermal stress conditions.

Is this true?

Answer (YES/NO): NO